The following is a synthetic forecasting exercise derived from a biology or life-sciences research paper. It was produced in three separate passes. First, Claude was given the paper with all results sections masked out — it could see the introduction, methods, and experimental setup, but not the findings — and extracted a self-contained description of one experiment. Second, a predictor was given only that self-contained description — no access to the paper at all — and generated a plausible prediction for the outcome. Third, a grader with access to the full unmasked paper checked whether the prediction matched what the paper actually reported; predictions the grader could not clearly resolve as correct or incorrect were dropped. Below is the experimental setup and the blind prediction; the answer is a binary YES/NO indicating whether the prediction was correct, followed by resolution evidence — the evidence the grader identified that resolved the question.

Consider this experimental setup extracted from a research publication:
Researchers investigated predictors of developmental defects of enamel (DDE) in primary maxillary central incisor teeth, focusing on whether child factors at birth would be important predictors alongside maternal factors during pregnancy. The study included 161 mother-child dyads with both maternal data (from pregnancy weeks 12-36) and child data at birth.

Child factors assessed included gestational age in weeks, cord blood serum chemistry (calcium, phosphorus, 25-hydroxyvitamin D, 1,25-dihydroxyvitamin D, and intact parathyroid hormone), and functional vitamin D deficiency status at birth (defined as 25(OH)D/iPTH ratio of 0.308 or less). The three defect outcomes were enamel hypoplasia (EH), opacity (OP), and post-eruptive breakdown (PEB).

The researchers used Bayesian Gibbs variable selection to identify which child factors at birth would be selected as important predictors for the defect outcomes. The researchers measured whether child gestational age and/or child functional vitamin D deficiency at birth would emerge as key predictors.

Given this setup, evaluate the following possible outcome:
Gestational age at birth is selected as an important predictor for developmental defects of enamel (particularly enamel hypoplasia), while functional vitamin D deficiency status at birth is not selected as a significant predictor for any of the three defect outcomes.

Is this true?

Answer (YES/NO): NO